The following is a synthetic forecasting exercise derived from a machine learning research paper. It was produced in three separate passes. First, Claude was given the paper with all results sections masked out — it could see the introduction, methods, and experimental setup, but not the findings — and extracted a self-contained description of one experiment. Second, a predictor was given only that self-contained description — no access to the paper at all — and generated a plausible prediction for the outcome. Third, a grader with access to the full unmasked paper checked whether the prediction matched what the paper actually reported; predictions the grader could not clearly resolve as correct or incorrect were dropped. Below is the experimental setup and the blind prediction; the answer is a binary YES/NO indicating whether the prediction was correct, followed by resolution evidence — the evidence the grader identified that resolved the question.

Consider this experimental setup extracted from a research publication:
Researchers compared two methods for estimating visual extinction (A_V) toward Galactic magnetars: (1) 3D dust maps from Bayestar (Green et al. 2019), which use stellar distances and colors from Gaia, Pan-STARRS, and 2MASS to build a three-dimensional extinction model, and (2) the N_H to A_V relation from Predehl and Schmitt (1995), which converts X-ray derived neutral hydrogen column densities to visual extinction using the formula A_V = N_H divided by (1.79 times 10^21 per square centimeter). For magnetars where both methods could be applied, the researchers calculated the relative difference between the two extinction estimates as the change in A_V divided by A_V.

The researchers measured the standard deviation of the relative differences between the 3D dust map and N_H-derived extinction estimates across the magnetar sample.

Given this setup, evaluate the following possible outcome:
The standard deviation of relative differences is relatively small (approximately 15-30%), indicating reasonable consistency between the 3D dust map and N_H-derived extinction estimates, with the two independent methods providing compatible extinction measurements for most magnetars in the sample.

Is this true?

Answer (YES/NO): NO